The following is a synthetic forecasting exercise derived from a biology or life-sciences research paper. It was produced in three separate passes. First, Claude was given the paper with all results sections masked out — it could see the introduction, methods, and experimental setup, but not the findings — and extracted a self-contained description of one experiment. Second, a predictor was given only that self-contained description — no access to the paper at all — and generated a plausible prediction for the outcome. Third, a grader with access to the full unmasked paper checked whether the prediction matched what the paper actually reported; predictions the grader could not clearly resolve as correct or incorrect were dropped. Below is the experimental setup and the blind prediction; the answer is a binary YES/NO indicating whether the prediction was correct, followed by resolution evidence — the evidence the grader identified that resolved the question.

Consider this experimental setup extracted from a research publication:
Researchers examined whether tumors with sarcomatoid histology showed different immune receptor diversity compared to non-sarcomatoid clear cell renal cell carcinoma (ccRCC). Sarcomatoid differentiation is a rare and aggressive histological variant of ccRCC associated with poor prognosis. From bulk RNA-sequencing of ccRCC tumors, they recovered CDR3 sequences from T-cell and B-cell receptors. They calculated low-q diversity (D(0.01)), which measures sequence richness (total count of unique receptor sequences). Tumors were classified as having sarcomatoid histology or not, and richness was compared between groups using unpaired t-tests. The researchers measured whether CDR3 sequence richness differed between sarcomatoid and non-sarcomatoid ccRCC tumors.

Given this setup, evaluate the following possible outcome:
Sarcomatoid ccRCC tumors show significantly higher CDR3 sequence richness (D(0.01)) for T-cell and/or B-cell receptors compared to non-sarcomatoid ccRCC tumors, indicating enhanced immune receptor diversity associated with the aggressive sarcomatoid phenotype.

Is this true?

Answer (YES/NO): YES